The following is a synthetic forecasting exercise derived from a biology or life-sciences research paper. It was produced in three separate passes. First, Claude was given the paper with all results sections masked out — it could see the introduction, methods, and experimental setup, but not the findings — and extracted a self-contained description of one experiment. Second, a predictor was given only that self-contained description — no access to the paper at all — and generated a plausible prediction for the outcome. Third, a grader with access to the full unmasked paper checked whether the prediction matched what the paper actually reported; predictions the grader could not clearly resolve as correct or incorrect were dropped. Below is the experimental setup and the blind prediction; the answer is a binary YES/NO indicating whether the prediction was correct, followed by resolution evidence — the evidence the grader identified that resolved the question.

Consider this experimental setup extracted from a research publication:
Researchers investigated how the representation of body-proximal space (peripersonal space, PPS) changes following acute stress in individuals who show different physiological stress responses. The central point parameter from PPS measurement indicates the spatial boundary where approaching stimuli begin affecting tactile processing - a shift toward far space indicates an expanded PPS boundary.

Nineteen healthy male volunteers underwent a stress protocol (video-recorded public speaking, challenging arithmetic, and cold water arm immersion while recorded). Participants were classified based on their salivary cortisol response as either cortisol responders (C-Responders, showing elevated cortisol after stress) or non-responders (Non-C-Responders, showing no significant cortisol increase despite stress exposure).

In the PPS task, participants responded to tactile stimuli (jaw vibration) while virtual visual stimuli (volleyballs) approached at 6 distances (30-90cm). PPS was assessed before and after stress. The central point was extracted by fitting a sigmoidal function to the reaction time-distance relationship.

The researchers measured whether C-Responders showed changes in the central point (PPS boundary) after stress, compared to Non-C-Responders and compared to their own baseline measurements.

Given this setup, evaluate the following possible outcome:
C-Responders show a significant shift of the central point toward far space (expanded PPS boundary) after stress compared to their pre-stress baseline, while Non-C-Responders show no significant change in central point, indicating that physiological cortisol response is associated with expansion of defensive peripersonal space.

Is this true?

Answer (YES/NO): NO